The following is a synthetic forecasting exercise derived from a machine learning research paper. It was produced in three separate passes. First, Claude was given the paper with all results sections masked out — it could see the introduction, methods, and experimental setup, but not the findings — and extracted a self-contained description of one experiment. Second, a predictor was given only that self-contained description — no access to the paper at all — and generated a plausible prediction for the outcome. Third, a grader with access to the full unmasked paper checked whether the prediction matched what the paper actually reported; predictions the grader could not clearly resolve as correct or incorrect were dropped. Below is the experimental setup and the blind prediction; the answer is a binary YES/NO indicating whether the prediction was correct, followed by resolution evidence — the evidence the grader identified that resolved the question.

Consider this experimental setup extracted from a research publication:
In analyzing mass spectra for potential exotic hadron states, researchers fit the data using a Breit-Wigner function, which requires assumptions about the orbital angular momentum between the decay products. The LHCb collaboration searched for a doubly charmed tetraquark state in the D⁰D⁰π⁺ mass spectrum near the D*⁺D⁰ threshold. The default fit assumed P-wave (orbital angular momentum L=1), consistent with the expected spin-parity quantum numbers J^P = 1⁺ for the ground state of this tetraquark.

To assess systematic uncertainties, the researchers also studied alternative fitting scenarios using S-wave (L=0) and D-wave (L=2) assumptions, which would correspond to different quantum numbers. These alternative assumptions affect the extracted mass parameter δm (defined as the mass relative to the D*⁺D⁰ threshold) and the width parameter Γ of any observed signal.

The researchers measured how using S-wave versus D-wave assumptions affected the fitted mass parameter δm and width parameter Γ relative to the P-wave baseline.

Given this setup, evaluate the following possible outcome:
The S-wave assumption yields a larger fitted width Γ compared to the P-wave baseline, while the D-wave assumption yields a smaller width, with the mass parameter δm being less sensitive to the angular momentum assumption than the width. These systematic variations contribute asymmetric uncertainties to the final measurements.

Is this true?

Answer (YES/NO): NO